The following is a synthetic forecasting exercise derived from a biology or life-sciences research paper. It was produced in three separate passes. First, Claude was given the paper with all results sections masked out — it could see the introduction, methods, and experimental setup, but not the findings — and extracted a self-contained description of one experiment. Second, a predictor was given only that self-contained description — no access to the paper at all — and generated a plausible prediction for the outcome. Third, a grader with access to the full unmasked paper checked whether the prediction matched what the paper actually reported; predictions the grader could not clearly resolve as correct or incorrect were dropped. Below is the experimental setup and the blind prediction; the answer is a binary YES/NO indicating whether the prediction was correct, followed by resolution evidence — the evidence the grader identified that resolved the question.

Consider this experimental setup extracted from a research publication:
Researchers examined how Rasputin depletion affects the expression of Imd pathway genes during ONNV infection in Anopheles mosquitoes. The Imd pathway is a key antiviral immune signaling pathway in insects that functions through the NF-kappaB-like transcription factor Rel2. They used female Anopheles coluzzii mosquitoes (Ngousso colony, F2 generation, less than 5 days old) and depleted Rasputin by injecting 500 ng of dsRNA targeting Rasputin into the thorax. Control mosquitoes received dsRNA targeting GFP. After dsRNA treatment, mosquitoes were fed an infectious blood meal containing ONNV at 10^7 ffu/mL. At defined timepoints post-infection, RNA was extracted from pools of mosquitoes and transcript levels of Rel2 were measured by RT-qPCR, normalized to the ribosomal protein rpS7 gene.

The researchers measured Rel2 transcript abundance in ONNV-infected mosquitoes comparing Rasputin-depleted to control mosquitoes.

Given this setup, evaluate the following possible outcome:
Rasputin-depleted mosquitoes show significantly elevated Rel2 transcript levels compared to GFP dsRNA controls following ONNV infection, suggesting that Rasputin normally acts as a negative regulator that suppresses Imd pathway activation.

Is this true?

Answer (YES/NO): NO